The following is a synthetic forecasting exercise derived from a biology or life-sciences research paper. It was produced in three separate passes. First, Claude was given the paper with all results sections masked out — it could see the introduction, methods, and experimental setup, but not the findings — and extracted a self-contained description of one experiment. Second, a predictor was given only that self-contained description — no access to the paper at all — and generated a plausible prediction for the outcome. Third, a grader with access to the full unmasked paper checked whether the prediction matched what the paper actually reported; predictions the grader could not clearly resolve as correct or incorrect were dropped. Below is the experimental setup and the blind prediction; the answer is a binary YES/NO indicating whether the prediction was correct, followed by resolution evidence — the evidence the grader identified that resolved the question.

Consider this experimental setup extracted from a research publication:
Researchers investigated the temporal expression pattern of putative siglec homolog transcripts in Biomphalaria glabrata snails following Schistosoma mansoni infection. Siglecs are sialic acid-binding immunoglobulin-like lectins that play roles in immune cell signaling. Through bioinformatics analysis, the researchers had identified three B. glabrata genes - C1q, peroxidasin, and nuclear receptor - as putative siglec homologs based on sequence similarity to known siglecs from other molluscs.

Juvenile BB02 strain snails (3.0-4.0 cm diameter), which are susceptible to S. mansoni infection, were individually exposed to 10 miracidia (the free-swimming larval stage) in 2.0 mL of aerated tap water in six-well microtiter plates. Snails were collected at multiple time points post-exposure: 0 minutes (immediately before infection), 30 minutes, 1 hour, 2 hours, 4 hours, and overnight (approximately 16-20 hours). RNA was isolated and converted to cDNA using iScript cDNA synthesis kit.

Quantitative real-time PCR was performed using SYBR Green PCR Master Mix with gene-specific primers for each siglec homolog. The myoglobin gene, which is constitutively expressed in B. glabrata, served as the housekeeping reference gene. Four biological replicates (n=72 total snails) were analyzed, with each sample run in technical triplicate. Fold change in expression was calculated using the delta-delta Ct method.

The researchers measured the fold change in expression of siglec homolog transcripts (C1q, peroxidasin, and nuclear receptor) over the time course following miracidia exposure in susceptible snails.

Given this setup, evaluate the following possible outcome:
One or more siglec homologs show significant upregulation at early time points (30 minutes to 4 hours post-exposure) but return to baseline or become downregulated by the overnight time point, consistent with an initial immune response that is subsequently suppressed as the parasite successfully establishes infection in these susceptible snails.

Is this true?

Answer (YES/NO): YES